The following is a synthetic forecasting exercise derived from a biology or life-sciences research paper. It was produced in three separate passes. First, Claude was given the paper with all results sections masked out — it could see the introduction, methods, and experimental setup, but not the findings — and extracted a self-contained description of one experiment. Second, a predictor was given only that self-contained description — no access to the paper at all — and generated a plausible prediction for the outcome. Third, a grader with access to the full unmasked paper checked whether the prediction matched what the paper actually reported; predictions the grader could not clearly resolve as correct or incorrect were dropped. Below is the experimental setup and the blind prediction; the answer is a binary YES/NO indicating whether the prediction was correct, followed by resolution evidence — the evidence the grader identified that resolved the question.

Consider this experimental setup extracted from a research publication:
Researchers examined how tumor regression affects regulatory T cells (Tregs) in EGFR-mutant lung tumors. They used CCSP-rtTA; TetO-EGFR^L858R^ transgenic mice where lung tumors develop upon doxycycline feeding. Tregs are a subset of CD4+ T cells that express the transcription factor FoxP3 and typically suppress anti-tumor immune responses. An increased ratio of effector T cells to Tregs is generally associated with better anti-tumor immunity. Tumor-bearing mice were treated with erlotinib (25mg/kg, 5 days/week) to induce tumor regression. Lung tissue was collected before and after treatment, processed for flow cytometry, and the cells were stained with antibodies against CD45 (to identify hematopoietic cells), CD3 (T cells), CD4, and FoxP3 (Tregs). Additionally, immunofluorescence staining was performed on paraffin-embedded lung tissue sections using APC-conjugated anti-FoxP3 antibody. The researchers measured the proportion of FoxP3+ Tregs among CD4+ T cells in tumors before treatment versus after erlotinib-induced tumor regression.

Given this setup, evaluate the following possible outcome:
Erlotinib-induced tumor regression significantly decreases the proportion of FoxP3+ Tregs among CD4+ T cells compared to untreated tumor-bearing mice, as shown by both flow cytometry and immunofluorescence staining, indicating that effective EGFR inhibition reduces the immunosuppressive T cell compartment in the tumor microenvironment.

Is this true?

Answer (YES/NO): NO